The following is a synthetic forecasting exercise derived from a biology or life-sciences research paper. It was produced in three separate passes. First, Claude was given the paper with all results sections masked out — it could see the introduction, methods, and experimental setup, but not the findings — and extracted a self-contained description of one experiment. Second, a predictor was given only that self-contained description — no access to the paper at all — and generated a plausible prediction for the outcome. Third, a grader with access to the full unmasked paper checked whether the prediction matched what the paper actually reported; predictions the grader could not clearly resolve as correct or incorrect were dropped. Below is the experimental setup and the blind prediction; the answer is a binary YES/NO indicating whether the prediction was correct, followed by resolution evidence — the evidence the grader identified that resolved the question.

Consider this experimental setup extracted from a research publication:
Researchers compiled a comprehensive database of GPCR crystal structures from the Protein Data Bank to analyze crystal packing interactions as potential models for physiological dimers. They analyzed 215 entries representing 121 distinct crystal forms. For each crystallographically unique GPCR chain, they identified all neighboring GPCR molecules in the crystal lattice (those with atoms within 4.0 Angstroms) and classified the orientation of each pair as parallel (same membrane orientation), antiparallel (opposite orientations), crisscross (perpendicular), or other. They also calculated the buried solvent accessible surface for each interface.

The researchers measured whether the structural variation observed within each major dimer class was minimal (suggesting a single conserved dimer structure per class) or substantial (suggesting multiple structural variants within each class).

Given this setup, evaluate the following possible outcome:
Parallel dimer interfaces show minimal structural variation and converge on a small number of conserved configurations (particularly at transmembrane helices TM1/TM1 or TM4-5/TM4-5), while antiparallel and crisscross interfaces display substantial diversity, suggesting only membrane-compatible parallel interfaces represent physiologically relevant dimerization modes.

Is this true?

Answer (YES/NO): NO